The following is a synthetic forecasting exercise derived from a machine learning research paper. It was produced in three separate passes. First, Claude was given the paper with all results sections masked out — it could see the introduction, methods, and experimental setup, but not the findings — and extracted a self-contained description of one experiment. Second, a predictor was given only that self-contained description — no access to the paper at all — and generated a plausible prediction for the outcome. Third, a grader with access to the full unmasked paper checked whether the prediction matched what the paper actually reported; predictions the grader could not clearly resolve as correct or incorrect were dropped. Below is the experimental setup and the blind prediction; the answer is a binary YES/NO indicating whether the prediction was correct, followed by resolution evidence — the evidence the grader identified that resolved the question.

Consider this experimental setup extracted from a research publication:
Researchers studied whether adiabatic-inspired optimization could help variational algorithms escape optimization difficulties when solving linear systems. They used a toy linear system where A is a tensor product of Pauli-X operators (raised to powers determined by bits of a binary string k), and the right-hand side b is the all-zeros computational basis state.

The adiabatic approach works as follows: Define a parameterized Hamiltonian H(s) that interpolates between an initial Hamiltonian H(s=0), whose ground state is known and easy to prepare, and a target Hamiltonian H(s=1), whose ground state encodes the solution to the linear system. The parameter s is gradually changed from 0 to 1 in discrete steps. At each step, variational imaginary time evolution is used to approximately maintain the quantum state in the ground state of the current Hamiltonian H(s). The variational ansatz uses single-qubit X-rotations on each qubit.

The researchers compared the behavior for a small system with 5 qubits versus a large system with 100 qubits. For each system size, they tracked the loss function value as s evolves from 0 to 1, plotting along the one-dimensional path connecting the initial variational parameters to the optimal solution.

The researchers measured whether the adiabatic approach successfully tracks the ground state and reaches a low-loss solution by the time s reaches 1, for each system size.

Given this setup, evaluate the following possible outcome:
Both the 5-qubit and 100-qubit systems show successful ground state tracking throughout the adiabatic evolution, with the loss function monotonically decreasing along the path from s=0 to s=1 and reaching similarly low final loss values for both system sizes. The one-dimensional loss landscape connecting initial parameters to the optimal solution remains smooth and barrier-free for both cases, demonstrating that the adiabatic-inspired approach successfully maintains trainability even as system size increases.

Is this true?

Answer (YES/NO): NO